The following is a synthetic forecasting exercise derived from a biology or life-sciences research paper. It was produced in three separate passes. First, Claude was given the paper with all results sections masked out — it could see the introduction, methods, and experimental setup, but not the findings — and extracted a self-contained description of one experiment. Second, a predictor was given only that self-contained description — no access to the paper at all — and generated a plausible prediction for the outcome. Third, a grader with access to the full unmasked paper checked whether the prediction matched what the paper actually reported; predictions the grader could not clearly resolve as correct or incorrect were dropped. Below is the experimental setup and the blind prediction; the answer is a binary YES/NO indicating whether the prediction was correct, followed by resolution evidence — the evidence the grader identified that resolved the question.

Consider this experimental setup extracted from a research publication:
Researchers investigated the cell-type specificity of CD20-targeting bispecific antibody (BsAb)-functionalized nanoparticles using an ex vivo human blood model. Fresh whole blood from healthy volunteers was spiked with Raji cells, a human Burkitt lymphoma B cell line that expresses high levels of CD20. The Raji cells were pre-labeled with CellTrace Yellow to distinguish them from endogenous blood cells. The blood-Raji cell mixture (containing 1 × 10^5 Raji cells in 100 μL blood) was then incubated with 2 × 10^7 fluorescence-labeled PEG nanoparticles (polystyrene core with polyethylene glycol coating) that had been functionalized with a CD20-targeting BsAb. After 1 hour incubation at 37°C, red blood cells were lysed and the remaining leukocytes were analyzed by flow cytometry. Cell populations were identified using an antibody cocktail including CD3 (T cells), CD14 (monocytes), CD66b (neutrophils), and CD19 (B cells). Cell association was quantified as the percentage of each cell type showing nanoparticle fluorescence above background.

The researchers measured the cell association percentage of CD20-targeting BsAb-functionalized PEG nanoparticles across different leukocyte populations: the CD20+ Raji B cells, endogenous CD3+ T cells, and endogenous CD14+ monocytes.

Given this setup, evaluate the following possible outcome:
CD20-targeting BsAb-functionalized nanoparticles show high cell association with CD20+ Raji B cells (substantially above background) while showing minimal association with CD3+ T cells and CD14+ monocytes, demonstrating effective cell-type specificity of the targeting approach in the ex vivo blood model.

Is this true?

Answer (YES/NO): YES